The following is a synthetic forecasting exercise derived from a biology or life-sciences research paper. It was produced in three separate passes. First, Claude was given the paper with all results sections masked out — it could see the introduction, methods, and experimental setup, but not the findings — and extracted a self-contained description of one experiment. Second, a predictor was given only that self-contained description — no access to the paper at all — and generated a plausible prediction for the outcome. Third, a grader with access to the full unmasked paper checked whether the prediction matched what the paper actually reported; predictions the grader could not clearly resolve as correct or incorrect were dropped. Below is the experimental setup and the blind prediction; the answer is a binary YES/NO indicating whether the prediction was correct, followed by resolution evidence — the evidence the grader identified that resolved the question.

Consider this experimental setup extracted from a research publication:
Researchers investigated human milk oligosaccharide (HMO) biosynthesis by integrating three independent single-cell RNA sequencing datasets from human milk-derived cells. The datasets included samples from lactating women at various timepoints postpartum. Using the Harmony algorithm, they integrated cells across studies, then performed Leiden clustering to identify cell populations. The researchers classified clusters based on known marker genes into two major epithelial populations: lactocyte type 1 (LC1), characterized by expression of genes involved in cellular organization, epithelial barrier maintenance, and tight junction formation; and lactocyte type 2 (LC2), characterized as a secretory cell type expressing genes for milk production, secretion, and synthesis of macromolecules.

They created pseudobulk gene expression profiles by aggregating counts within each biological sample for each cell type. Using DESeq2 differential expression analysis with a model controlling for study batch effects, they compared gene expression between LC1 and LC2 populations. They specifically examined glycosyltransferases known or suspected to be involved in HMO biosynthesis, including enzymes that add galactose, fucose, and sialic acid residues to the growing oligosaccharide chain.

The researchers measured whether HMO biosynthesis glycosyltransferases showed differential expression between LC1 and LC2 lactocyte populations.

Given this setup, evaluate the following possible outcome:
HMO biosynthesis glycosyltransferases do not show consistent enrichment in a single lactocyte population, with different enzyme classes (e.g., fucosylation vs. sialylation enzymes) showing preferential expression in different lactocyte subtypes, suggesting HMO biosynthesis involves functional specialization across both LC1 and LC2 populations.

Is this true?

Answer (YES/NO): NO